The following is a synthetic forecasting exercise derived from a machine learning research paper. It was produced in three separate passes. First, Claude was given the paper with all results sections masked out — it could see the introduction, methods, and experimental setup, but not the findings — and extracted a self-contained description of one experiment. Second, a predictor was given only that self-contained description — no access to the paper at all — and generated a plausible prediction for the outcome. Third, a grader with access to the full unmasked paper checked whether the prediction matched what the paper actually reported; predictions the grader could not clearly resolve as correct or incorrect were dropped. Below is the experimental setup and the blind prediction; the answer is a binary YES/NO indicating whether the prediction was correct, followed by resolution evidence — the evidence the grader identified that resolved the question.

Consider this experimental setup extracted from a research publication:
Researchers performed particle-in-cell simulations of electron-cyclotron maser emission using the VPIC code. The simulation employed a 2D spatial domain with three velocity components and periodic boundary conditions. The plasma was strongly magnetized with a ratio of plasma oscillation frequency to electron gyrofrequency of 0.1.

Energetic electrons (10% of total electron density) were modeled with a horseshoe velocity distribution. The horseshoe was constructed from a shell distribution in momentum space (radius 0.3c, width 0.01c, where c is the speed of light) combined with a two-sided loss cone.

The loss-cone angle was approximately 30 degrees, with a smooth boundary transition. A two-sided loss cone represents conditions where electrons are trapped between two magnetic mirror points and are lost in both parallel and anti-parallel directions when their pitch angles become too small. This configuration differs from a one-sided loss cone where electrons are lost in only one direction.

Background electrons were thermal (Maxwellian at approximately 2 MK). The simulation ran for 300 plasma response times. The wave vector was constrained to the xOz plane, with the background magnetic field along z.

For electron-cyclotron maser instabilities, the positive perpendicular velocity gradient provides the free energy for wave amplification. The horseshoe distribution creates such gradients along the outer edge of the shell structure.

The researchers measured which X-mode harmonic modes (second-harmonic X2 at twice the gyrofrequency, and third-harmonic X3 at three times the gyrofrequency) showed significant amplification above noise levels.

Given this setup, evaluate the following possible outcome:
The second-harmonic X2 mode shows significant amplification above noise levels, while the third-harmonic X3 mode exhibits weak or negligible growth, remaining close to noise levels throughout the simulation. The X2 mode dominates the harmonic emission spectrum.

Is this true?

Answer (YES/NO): NO